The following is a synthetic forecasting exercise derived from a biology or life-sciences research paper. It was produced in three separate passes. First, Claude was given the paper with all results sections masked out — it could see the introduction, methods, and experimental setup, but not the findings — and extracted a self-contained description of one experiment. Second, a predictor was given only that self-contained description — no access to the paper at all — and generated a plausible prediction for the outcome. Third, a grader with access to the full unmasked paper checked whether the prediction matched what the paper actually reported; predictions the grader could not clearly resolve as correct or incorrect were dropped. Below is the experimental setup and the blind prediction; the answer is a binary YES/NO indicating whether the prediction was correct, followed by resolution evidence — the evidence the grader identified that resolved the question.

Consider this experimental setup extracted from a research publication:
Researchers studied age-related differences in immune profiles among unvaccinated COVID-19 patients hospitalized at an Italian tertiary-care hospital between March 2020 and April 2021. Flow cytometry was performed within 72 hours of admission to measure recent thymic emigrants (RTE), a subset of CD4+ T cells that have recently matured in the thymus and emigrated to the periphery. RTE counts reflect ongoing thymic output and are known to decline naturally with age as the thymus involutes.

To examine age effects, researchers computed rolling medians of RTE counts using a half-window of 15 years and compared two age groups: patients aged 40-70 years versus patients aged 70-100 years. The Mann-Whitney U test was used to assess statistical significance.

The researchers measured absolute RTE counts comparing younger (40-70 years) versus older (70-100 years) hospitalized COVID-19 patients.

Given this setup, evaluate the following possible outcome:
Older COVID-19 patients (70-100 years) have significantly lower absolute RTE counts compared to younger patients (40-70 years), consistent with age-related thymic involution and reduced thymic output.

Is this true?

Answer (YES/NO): YES